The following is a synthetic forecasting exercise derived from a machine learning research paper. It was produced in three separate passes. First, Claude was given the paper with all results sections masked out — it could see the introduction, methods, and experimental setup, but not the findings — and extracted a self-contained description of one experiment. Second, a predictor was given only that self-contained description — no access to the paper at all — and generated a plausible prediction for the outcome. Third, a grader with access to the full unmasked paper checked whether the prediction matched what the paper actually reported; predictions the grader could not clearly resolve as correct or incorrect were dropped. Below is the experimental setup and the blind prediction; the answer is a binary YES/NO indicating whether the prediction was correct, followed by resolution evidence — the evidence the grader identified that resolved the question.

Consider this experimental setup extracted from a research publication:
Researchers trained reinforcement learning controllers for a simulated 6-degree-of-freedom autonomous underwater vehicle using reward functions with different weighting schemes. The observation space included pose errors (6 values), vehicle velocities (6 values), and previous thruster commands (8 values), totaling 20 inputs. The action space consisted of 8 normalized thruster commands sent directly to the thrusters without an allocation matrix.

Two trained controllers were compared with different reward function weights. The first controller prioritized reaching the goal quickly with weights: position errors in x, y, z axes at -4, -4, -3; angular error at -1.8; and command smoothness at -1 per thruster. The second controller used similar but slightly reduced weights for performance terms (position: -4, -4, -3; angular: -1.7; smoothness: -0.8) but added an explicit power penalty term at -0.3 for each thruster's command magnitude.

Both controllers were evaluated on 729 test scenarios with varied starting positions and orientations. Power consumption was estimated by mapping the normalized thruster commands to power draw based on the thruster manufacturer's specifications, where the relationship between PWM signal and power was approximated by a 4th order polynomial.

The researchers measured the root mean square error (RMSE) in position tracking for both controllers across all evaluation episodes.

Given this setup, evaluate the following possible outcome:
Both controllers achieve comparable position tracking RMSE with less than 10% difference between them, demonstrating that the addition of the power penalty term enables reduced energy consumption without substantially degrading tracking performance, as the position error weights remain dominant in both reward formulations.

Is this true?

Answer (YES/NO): NO